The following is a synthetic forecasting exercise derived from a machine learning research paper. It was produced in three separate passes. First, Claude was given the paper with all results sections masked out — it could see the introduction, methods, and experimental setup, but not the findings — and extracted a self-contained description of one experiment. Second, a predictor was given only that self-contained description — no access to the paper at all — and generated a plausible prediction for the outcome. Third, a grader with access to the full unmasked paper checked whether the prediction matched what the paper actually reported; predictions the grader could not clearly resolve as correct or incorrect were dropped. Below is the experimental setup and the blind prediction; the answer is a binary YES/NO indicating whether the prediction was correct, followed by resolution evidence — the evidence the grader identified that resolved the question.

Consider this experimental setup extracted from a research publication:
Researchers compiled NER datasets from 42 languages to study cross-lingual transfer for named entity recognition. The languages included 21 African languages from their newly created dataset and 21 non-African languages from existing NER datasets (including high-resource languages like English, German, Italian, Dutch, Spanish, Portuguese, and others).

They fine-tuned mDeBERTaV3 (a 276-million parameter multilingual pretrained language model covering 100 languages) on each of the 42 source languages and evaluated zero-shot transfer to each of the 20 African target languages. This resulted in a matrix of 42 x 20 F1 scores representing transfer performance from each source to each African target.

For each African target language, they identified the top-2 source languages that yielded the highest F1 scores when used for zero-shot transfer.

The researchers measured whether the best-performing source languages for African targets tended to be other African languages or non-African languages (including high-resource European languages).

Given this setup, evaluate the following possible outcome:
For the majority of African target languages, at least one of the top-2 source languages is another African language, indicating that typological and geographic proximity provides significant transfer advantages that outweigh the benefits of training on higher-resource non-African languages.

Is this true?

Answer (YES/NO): YES